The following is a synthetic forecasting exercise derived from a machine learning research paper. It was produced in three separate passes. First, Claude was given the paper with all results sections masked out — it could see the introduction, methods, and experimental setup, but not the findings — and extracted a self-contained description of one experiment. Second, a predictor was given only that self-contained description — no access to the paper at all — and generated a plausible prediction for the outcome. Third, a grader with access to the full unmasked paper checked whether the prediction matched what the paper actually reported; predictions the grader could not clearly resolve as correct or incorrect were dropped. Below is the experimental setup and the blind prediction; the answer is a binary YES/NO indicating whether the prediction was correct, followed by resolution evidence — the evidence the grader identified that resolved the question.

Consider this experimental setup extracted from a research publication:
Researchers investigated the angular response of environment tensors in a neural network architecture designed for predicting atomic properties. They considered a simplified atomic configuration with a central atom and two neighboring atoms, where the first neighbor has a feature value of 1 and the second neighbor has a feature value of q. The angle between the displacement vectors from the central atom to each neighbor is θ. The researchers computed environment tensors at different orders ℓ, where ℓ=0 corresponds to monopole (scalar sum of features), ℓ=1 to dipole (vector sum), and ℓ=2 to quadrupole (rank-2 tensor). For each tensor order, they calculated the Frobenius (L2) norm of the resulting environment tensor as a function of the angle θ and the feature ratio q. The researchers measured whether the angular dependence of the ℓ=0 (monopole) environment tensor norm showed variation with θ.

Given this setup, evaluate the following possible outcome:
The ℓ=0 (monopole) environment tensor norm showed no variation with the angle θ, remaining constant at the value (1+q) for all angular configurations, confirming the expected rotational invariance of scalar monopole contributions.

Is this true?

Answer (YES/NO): YES